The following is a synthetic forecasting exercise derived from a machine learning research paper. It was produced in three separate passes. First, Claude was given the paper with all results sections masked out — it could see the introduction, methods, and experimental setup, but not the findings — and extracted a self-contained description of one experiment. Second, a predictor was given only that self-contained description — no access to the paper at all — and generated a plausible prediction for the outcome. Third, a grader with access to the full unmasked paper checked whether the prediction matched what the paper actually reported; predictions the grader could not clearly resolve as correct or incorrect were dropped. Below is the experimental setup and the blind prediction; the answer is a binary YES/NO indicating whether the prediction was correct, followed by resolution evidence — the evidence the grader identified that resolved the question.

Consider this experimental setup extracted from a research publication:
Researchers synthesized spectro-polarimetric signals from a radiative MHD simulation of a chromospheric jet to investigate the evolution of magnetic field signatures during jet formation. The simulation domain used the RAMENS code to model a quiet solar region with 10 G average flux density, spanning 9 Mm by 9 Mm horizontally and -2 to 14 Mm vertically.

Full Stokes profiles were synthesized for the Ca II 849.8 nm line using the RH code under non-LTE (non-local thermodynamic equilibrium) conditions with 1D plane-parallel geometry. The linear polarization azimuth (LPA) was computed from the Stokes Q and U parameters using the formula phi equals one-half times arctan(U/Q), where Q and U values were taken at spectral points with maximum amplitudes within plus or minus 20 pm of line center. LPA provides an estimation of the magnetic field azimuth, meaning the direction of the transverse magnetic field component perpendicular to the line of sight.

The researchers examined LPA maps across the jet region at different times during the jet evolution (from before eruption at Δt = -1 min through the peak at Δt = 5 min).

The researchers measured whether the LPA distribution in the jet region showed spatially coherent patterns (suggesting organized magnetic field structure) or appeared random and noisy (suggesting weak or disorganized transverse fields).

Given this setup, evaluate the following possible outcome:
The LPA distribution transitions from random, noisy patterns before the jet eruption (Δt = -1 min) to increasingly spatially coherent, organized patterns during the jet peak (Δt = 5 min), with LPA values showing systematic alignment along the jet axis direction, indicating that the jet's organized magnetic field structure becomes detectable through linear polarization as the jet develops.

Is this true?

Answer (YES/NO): NO